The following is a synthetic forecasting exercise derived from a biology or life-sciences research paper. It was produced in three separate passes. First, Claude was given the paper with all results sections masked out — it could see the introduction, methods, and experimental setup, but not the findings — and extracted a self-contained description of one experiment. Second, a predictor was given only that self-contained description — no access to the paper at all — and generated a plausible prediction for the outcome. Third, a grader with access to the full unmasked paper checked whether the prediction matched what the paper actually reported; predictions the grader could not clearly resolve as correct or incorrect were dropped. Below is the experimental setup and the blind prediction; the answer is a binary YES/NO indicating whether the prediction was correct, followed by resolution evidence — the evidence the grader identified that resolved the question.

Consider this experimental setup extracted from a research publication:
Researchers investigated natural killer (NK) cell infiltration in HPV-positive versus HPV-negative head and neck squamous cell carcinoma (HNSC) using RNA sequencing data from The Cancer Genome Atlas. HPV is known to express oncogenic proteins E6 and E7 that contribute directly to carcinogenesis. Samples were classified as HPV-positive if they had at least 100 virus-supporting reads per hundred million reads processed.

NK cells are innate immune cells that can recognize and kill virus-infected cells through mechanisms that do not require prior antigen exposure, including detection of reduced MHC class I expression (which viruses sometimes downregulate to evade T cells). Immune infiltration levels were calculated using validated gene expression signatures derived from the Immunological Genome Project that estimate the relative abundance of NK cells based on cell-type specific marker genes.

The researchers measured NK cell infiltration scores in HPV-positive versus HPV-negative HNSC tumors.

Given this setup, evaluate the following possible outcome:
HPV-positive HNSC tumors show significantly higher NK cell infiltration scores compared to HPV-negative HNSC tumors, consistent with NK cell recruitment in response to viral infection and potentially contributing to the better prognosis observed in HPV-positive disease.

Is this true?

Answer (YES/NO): YES